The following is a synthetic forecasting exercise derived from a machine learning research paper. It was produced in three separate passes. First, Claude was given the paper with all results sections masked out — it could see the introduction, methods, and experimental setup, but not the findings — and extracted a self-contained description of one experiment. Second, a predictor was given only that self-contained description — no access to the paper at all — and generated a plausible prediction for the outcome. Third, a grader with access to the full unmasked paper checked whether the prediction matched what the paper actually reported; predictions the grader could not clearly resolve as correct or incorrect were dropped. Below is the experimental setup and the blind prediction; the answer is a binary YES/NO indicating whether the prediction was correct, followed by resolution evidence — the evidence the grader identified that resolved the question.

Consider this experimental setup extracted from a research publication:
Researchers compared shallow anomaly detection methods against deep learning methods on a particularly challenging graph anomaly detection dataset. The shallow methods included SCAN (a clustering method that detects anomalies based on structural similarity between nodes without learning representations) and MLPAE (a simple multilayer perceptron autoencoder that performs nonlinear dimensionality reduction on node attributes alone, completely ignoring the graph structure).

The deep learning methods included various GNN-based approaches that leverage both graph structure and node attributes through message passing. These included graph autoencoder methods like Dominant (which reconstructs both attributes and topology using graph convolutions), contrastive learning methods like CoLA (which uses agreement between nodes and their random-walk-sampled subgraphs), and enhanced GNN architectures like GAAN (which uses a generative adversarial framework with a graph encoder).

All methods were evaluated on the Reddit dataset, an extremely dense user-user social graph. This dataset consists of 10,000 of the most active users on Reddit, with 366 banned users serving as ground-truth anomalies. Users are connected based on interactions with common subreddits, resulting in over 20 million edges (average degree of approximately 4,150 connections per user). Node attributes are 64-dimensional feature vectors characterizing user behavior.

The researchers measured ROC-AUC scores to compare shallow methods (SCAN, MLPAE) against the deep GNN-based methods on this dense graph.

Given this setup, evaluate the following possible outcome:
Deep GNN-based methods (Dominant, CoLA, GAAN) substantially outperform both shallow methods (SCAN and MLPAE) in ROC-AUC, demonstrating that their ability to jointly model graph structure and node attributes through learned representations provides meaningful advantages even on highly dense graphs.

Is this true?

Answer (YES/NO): NO